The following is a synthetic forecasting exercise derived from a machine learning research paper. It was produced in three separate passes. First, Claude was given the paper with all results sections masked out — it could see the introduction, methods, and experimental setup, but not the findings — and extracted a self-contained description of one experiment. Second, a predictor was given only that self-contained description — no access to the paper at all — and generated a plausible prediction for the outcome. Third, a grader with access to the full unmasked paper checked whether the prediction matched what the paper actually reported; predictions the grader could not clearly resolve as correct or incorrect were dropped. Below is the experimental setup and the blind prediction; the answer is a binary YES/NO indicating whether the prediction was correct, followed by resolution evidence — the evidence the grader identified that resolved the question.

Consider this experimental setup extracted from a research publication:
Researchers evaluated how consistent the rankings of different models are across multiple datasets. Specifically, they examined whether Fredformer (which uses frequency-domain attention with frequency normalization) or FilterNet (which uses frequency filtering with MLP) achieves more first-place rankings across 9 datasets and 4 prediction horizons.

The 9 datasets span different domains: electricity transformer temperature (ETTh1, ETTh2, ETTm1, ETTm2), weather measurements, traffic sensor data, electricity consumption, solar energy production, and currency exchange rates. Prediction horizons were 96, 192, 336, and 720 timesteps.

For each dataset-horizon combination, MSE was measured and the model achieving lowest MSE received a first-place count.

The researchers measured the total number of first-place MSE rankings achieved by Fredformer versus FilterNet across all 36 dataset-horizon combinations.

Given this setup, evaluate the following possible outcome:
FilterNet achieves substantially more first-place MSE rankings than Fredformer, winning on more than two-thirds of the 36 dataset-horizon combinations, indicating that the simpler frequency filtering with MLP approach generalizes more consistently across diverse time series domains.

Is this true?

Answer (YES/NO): NO